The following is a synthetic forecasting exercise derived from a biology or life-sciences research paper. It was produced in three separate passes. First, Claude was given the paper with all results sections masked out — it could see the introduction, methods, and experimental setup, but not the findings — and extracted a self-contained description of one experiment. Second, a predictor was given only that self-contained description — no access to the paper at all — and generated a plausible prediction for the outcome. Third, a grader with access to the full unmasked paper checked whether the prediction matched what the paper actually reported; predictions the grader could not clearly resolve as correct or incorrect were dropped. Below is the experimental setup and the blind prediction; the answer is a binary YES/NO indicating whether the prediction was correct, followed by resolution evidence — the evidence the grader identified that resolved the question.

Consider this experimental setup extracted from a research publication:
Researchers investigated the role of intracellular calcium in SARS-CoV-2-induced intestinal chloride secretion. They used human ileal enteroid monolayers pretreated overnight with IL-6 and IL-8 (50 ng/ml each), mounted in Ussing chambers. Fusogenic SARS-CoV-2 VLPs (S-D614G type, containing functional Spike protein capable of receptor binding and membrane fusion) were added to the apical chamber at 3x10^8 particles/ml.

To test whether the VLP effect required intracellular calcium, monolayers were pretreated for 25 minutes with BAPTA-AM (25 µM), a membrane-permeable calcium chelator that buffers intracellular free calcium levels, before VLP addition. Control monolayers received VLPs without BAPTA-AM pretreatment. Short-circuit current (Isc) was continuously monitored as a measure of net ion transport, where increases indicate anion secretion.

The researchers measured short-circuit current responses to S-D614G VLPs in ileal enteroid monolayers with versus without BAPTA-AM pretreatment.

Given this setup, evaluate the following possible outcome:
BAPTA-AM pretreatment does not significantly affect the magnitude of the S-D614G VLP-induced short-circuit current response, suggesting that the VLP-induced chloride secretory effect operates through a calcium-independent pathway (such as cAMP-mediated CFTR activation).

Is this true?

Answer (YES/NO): NO